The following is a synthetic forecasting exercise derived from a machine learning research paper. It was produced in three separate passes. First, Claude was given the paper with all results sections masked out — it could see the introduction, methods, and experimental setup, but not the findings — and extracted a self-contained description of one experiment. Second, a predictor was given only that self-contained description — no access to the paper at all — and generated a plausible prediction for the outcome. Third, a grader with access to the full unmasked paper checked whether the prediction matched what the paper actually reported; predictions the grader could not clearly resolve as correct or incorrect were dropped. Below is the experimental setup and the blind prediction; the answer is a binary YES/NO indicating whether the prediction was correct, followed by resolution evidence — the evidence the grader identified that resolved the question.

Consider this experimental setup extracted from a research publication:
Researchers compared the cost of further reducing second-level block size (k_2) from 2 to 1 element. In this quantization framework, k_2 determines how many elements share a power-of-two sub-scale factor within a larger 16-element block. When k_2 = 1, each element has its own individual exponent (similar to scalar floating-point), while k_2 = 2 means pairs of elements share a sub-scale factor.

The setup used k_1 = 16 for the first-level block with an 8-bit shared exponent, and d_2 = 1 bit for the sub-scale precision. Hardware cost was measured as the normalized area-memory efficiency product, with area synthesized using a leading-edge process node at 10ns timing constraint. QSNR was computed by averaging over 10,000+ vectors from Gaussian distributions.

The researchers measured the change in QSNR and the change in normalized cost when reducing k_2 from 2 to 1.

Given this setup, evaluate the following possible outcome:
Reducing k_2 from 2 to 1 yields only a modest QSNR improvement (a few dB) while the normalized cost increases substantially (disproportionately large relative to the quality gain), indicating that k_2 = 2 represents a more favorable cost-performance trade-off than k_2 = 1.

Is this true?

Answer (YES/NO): NO